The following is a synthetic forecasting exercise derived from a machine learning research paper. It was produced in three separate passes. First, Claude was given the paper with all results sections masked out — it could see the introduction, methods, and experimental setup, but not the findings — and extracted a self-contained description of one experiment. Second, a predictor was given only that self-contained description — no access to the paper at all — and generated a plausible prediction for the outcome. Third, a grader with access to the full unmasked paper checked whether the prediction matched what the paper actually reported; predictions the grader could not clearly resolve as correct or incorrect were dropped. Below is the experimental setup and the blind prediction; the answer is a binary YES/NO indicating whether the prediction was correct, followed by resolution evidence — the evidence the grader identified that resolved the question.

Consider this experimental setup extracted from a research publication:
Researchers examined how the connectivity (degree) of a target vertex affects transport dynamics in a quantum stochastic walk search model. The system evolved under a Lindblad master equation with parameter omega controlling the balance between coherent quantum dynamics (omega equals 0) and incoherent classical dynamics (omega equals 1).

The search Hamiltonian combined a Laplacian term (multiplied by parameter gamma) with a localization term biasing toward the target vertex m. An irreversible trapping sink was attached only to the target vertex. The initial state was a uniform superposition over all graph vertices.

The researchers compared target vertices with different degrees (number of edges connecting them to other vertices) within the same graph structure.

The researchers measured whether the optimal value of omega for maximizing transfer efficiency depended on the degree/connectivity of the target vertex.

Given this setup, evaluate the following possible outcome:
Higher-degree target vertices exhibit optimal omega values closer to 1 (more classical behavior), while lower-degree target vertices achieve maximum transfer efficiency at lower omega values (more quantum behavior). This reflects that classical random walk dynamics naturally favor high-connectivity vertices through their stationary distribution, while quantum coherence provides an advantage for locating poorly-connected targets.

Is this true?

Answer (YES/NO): NO